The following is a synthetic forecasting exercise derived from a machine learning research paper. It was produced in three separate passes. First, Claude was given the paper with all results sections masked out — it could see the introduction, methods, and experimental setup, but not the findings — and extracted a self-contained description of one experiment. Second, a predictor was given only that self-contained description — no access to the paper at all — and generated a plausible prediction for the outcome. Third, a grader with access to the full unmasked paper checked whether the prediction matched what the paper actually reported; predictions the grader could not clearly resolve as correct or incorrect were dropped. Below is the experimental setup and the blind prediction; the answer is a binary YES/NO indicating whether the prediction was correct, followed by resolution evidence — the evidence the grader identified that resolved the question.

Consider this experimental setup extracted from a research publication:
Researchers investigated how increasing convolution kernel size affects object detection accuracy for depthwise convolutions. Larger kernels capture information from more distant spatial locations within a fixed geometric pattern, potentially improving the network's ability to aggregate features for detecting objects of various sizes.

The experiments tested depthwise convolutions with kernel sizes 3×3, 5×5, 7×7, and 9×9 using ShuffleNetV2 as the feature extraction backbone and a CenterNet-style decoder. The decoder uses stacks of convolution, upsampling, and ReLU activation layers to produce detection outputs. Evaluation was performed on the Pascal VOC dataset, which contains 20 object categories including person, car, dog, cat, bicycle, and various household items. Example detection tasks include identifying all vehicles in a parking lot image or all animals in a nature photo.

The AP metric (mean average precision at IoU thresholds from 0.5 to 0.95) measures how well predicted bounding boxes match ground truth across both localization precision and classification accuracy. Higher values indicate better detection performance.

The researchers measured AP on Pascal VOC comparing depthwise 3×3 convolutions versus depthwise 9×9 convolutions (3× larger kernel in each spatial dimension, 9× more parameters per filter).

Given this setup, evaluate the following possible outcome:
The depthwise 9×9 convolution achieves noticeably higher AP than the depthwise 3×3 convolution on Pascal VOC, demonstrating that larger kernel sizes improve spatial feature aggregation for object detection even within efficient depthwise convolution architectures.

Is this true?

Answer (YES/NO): YES